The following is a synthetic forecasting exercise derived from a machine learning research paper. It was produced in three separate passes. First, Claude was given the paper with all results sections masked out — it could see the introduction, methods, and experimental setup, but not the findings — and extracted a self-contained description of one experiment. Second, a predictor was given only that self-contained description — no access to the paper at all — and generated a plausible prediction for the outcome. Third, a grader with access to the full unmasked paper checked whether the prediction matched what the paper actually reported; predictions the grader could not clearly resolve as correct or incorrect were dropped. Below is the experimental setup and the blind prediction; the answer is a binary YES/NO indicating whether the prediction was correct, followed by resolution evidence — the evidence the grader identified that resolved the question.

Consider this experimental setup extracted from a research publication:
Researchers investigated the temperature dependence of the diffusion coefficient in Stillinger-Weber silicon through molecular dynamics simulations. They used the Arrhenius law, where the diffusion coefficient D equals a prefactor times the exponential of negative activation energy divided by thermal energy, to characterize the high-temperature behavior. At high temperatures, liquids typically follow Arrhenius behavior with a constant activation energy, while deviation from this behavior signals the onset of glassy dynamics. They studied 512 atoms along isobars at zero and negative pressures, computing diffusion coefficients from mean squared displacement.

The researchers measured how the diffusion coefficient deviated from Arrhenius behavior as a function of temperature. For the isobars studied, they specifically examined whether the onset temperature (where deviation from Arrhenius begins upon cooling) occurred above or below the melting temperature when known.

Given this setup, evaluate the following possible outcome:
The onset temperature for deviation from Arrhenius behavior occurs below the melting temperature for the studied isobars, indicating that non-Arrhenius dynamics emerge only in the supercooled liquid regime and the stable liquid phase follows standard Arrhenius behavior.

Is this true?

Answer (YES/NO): YES